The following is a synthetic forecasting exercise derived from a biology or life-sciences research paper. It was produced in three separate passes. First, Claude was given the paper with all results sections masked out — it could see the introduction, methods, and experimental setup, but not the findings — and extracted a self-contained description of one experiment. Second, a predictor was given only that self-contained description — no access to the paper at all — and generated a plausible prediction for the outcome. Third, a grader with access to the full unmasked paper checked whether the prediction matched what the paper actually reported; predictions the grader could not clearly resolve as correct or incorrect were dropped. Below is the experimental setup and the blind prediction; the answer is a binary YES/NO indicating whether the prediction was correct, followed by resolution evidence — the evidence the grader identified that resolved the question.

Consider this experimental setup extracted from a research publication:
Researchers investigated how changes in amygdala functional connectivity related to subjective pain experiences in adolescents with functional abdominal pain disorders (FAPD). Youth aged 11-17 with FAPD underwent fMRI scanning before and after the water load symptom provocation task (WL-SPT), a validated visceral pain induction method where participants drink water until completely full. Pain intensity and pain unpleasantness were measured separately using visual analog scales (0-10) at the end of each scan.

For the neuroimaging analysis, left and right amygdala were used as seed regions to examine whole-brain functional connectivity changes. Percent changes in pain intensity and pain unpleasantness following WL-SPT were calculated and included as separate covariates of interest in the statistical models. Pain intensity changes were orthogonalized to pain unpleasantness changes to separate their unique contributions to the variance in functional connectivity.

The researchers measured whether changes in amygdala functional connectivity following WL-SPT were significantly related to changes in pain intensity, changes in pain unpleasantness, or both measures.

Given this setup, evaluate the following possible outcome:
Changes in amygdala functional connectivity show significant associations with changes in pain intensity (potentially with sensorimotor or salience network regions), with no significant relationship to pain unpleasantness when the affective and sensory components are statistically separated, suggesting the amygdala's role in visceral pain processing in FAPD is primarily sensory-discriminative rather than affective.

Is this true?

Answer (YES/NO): NO